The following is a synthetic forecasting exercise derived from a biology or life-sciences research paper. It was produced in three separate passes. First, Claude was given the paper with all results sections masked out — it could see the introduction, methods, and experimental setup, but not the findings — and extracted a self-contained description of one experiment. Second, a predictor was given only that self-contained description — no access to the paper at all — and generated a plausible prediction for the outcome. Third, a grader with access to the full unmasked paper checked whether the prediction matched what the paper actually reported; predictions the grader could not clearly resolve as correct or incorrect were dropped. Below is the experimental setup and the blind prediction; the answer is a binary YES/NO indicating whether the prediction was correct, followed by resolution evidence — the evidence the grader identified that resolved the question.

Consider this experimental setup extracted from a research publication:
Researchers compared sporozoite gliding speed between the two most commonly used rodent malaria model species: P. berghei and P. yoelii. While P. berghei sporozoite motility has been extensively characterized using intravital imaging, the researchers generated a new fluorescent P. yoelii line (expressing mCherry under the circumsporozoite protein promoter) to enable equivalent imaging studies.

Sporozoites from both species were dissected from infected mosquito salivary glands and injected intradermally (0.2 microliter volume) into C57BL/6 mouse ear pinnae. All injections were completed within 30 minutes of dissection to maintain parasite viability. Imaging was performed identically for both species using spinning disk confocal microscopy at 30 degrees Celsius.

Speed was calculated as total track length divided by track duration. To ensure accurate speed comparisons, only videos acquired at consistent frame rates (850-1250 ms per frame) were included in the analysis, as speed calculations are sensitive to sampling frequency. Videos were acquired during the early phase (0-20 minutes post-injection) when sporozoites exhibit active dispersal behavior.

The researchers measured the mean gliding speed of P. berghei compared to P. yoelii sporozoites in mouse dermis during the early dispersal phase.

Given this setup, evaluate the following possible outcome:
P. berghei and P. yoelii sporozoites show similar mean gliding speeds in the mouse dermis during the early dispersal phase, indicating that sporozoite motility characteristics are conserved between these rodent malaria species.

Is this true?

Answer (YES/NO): NO